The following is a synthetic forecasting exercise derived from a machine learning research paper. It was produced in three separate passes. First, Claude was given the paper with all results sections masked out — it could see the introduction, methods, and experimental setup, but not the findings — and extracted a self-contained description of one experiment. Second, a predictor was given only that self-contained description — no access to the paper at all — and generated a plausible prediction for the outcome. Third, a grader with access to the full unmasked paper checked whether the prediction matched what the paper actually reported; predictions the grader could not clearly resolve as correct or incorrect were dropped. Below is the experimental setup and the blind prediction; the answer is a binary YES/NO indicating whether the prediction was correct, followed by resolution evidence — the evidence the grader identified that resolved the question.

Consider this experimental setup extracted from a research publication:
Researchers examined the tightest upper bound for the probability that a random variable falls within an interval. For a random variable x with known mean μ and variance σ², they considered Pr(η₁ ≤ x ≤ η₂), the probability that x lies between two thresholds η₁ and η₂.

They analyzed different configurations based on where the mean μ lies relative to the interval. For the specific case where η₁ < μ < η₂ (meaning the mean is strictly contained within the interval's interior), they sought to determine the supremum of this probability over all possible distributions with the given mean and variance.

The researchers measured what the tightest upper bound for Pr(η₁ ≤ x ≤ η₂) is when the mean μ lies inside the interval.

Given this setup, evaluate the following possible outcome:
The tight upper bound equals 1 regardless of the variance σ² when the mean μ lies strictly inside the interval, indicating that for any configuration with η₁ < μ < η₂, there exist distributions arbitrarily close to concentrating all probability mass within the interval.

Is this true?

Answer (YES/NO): YES